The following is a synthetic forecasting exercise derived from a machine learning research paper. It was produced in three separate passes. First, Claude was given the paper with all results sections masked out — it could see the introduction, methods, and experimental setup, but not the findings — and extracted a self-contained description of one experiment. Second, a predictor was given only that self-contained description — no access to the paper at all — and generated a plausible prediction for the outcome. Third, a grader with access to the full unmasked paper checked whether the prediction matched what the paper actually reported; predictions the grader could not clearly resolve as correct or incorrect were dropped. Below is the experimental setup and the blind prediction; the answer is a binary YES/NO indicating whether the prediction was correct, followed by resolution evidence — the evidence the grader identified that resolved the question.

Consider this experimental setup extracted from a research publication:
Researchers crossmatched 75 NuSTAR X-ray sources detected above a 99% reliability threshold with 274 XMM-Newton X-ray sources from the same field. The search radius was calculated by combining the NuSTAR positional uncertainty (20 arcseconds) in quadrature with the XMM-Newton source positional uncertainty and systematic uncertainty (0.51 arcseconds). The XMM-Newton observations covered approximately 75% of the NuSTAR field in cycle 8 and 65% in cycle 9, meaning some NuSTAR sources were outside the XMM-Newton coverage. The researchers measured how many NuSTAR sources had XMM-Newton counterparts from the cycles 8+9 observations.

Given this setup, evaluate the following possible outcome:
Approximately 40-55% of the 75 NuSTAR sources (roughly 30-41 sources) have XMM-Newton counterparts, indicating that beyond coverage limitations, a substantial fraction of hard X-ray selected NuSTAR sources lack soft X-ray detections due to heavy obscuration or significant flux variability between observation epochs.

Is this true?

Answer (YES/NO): NO